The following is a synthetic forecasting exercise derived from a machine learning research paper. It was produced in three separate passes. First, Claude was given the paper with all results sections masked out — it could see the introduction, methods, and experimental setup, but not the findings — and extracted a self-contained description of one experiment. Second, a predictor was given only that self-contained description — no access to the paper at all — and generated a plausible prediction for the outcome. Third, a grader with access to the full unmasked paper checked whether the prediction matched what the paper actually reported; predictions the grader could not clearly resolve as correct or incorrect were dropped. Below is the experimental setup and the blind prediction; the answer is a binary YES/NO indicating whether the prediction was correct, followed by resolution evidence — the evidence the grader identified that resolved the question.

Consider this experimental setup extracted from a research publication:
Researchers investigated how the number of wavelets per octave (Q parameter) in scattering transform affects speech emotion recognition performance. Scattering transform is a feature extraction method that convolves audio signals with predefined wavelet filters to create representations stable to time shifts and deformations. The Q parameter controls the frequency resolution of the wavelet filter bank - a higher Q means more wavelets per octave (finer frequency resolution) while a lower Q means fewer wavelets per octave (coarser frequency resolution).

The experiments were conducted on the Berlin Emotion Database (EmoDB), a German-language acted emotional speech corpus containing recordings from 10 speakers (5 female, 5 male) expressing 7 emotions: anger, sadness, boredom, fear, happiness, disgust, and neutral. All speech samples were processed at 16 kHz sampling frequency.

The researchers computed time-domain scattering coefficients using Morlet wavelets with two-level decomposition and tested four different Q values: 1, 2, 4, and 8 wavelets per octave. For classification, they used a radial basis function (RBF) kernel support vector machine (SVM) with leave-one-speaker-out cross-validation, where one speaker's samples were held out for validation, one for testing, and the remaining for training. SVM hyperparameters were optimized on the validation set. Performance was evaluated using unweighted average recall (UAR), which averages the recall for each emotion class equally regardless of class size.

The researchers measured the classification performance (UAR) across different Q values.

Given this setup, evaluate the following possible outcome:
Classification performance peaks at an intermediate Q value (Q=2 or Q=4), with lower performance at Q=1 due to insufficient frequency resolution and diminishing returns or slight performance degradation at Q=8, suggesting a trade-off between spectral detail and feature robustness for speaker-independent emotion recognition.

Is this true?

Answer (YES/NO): NO